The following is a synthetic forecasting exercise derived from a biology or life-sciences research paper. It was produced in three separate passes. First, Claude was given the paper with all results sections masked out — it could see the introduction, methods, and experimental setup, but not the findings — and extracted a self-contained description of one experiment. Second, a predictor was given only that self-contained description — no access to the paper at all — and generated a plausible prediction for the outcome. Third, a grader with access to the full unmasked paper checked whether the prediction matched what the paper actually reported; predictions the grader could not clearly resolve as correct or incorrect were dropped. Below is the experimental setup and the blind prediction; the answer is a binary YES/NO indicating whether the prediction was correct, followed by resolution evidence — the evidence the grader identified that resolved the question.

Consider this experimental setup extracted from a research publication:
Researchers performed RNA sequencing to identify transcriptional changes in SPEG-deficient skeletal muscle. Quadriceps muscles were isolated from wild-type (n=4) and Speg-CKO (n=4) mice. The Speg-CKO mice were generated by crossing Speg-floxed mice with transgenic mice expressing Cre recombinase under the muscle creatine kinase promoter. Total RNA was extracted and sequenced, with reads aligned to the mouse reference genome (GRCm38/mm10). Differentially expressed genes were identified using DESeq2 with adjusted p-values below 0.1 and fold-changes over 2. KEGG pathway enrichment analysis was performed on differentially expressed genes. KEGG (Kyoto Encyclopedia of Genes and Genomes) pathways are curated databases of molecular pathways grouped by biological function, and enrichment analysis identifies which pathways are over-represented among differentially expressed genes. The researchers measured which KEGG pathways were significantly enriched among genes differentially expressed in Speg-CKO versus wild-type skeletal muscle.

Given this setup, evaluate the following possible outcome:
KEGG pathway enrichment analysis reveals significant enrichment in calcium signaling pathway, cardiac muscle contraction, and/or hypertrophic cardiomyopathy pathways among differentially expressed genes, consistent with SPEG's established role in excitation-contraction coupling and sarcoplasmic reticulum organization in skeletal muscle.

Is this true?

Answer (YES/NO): NO